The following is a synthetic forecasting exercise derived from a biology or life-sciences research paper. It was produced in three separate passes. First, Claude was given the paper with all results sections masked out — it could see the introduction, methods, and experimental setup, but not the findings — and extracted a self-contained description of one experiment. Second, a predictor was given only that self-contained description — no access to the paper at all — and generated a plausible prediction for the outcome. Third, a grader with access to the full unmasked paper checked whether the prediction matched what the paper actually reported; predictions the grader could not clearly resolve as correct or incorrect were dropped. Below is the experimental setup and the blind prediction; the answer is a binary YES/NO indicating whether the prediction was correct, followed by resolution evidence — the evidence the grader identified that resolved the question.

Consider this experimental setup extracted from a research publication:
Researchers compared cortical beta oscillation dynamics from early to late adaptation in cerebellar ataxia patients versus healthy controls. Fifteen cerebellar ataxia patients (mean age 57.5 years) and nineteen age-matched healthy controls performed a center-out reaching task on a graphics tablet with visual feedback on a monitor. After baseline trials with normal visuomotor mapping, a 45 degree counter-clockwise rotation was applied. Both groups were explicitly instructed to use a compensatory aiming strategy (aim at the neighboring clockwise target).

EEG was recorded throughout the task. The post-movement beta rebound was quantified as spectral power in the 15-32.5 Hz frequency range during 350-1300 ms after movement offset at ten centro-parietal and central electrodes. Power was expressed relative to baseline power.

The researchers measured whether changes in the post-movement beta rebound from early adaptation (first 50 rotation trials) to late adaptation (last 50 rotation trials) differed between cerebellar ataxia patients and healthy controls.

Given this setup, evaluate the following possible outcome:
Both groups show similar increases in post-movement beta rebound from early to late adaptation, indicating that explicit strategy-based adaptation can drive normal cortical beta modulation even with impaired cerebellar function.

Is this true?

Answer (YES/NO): NO